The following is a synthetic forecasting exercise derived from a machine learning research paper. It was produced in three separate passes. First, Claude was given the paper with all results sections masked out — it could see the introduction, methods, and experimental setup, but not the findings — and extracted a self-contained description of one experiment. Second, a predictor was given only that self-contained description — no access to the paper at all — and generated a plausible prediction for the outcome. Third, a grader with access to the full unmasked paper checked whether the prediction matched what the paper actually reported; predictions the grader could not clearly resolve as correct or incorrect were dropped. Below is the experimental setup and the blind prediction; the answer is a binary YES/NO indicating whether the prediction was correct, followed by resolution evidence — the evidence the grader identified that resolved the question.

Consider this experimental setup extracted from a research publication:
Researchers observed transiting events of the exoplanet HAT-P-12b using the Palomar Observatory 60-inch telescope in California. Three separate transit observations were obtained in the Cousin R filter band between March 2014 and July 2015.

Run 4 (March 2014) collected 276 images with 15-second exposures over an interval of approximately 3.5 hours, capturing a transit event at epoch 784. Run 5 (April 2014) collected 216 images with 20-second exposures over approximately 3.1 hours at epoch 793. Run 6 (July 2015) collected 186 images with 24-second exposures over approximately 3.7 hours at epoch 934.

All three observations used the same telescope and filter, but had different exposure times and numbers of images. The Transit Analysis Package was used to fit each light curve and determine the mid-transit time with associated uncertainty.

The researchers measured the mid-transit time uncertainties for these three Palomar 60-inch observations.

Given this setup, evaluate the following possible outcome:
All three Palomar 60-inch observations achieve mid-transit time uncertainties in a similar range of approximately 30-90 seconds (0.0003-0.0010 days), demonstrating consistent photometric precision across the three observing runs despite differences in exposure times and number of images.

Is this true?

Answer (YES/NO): NO